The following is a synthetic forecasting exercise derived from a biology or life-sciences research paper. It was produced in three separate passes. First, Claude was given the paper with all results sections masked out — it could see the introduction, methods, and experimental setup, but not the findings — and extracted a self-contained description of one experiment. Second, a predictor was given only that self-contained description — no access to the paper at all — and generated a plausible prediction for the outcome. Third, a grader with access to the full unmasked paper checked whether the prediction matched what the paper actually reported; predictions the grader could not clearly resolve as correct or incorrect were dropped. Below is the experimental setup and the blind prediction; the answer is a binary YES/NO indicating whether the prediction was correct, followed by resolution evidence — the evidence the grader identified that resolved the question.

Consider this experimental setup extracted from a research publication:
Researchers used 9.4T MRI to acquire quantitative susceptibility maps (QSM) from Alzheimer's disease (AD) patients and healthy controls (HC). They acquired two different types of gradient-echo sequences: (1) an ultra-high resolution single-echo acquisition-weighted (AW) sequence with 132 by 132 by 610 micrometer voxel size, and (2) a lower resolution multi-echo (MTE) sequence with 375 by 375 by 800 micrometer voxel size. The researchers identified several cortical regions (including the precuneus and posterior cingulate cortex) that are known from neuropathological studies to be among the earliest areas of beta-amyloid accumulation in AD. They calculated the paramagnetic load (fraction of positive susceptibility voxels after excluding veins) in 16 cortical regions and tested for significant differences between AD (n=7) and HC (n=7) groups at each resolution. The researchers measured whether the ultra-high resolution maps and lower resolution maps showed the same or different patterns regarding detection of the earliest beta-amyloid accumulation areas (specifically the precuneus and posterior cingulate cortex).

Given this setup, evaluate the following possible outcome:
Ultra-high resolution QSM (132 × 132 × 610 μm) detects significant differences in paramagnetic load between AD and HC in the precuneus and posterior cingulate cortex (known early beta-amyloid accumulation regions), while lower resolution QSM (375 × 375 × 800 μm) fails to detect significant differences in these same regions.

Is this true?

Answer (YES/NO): YES